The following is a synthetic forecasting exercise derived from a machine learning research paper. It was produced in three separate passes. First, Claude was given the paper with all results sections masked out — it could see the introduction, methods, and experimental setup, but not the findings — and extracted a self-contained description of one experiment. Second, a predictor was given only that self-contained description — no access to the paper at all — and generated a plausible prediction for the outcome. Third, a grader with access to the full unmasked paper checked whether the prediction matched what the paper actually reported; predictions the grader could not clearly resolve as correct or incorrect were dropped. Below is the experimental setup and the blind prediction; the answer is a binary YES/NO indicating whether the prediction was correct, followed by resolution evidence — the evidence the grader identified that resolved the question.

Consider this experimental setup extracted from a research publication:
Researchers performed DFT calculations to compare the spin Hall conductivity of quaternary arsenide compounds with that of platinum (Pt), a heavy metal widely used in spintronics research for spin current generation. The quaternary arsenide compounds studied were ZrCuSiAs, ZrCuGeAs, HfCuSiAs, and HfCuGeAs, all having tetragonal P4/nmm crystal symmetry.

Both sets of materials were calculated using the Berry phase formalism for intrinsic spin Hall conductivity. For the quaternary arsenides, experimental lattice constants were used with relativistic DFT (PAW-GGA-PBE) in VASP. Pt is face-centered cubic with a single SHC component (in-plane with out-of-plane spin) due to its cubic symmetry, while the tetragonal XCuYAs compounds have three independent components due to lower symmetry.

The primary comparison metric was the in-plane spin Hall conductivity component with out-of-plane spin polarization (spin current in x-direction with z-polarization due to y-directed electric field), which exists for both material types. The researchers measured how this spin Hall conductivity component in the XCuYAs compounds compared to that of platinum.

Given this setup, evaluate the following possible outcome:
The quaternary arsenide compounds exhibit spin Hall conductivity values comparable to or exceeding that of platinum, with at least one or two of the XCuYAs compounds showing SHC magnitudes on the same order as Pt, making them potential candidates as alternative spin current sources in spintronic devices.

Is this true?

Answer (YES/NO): NO